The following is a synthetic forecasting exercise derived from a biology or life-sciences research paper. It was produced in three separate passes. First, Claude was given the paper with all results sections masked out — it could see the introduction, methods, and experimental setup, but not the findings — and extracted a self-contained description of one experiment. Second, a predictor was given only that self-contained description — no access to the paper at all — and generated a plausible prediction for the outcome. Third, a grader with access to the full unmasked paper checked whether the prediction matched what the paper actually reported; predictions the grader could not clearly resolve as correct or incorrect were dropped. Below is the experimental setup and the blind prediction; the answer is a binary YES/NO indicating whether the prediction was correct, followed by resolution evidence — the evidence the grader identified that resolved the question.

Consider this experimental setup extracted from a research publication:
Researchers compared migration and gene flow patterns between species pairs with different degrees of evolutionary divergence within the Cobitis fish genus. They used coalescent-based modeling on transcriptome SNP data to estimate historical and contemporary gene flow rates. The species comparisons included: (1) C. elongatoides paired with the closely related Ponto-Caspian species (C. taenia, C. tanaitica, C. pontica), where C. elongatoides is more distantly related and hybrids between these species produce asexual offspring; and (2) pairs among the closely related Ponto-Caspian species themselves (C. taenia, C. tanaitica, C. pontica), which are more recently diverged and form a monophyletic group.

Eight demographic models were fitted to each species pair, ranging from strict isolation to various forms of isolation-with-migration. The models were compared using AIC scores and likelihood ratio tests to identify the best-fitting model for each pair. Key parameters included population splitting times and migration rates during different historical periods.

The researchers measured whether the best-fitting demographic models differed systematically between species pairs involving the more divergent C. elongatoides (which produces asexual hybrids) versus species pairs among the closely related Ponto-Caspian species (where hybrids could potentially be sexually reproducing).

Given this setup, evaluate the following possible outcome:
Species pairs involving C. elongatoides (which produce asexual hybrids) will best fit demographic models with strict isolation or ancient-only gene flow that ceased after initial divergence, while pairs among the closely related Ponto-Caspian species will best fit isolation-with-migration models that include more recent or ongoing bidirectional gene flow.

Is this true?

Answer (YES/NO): NO